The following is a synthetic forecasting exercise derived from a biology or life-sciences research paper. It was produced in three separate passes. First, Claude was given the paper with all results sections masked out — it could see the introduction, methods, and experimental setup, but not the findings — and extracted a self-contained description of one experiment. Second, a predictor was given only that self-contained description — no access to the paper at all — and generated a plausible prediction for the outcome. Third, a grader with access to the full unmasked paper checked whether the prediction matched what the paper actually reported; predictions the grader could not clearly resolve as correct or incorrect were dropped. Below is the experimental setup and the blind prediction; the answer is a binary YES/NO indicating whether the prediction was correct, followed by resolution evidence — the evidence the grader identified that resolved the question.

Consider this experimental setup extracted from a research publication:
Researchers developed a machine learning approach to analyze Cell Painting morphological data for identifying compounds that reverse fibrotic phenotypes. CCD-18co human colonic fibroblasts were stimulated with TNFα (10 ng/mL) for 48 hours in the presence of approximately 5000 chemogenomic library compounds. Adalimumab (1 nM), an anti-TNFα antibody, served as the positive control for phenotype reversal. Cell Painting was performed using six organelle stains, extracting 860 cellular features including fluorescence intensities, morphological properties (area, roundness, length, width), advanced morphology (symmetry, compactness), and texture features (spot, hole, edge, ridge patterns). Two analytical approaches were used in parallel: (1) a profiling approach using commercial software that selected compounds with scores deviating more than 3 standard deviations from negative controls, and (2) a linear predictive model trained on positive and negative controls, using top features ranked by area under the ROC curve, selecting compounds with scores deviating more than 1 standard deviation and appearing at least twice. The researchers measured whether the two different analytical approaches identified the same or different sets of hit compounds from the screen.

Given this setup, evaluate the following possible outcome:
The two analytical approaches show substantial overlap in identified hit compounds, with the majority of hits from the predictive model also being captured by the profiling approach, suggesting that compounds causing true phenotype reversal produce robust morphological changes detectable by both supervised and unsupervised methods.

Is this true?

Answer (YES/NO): YES